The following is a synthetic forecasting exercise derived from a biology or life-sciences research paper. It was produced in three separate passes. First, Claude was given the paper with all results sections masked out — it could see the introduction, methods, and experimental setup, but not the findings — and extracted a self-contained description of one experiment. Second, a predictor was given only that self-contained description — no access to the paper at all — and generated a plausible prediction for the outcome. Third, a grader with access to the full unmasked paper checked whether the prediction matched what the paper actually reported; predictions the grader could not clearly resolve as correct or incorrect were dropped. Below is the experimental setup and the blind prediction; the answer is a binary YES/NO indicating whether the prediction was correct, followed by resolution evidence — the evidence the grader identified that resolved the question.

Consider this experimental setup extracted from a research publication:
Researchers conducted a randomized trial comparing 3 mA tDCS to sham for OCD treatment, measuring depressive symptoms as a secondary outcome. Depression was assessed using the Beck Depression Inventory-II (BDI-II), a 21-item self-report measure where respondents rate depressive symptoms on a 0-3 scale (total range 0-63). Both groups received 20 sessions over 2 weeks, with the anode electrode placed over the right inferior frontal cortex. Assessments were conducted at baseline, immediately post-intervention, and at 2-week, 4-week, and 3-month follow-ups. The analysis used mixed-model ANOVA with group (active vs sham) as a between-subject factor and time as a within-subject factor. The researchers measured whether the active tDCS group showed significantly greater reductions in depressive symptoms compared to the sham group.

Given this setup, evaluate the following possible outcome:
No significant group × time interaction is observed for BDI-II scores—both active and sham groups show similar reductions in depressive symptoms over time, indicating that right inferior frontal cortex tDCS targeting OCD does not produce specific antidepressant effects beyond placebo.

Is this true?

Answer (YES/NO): YES